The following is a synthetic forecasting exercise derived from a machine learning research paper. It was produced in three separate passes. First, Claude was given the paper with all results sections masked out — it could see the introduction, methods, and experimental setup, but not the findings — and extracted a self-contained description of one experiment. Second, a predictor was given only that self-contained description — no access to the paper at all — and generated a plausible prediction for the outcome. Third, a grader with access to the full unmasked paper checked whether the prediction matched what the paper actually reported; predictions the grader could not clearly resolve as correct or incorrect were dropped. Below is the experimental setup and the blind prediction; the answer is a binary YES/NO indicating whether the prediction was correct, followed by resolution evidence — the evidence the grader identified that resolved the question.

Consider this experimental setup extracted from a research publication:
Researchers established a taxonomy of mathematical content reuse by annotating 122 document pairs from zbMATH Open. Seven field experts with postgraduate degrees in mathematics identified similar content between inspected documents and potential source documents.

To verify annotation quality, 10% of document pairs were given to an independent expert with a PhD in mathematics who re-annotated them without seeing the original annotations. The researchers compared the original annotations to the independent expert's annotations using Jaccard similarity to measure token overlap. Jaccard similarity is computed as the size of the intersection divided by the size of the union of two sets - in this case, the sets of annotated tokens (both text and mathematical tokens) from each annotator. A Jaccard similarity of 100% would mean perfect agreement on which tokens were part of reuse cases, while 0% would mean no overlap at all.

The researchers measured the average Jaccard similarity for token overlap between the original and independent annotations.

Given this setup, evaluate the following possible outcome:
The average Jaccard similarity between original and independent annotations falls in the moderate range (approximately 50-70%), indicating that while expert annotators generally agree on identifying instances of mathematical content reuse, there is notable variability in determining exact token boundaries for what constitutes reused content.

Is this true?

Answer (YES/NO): NO